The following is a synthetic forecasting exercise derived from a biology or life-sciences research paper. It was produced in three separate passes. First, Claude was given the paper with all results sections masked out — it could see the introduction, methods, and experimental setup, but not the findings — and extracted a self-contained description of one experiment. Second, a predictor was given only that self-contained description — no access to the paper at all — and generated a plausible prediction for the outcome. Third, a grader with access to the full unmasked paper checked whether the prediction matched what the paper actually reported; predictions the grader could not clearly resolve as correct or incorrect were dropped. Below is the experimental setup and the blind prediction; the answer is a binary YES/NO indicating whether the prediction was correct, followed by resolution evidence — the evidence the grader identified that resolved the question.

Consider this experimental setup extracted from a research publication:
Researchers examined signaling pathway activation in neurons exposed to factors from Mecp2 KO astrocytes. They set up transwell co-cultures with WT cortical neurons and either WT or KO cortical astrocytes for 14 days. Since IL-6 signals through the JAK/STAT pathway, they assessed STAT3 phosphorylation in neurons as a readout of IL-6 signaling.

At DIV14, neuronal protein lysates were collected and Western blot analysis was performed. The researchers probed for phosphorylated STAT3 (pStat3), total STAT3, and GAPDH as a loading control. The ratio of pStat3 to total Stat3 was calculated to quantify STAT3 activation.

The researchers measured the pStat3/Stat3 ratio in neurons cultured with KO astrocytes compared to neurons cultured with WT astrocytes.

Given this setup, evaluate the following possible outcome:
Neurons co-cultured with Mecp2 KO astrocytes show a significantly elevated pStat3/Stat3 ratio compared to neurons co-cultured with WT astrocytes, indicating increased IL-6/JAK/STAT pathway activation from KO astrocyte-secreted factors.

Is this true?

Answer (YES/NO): YES